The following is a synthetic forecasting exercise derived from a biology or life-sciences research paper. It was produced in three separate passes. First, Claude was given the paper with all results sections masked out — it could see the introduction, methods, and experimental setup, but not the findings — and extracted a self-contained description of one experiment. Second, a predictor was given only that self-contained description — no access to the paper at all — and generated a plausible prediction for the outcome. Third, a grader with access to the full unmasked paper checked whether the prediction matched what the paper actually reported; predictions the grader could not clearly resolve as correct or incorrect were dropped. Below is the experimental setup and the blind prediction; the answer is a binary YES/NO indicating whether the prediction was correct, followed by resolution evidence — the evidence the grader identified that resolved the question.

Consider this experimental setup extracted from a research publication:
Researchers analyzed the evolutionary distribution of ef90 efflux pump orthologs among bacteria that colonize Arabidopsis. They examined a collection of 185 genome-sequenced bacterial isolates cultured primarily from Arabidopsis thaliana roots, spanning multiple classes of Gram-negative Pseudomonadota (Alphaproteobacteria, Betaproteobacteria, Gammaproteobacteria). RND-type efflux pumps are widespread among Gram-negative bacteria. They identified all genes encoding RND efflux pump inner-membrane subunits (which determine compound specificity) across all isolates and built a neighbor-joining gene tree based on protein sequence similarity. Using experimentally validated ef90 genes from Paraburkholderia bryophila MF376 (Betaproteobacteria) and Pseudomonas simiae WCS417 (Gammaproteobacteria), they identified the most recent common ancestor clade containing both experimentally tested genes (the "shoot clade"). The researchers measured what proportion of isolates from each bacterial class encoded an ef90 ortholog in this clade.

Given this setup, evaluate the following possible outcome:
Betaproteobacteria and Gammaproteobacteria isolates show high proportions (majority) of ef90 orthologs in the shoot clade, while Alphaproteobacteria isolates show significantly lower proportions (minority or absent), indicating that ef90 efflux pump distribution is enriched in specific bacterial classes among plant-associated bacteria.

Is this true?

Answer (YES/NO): NO